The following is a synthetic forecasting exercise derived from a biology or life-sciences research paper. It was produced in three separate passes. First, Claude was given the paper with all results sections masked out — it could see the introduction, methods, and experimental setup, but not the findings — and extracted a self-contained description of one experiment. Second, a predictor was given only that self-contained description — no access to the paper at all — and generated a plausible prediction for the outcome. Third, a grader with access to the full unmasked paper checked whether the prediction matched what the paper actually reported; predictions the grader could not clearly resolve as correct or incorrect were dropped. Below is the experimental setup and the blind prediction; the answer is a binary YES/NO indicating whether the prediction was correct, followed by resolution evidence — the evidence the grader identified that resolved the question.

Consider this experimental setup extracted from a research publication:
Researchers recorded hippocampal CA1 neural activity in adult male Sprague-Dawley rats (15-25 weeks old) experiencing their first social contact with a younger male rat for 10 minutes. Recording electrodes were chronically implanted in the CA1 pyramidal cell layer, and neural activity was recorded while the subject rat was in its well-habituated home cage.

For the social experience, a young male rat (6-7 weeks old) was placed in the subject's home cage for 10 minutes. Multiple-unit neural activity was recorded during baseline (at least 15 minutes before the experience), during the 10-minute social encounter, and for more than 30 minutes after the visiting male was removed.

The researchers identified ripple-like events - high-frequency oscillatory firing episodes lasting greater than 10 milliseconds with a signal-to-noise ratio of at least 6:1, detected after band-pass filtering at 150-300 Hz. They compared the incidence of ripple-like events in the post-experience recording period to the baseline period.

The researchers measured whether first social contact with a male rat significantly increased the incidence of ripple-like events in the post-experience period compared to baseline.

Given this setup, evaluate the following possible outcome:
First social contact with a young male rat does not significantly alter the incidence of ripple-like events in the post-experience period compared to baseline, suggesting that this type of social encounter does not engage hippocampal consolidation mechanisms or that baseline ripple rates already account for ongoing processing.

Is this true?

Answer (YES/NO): YES